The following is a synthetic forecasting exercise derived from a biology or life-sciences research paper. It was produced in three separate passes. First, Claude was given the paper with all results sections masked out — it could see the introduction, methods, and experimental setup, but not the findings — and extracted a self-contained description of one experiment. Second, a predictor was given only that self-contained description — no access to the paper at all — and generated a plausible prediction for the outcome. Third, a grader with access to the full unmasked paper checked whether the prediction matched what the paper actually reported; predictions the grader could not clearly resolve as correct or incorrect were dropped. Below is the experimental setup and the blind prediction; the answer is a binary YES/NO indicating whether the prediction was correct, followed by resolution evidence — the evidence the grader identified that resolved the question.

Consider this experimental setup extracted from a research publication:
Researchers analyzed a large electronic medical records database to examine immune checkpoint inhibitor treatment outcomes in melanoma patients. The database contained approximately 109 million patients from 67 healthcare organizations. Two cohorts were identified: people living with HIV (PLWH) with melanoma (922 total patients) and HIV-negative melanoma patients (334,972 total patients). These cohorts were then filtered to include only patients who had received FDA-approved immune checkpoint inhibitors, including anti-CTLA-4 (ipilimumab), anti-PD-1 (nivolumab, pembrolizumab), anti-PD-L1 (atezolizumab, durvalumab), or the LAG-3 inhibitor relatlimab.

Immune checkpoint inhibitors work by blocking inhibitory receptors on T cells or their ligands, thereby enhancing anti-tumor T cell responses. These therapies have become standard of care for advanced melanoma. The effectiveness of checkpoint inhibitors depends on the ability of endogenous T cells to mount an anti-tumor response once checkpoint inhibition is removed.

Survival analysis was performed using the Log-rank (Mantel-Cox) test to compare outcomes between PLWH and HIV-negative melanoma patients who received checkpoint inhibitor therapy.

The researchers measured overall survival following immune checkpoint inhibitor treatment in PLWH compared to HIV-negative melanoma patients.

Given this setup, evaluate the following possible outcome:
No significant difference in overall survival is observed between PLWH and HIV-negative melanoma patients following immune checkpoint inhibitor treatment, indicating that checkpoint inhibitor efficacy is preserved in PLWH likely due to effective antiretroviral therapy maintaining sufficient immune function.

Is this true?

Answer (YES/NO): NO